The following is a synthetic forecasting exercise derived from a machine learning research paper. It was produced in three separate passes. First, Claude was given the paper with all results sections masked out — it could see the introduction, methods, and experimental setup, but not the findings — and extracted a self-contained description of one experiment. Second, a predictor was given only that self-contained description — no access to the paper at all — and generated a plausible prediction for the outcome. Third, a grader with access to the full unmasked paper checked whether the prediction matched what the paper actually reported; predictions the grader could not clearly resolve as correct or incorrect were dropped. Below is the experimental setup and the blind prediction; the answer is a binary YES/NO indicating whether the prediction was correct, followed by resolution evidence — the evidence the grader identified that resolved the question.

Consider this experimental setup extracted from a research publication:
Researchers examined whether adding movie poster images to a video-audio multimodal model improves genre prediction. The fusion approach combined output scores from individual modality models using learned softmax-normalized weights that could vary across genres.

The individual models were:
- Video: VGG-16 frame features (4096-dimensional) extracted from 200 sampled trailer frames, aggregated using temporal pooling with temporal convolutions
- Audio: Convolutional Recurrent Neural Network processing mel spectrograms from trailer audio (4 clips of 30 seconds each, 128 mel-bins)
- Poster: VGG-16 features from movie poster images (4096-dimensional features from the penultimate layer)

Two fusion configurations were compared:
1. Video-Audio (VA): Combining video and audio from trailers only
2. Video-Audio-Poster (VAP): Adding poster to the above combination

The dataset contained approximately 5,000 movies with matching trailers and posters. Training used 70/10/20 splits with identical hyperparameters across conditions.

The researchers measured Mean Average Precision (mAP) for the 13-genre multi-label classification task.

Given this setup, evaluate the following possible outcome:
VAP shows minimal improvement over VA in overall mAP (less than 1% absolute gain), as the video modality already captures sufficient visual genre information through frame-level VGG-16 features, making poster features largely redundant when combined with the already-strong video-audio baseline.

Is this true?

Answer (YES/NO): YES